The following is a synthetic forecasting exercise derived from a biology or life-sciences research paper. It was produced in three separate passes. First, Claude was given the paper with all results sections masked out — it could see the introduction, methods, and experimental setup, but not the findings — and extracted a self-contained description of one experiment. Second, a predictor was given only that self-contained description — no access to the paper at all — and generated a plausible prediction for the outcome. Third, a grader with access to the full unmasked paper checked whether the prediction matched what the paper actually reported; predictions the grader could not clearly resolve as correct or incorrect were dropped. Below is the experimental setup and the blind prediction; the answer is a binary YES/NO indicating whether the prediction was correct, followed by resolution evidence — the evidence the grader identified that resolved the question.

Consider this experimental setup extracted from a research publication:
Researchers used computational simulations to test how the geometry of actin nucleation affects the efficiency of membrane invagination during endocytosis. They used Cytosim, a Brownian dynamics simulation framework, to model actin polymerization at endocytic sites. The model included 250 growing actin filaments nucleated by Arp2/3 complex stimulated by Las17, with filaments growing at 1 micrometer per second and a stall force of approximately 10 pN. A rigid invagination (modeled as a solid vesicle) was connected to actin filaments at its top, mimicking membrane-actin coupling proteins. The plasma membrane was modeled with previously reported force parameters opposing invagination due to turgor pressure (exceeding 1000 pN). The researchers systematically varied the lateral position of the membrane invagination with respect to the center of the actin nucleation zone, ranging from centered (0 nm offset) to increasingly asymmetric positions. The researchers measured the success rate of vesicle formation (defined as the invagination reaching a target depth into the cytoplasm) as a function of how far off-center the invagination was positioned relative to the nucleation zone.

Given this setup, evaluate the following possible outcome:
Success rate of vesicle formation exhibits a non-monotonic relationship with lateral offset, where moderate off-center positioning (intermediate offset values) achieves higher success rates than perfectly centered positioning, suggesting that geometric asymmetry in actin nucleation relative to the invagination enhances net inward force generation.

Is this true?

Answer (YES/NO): NO